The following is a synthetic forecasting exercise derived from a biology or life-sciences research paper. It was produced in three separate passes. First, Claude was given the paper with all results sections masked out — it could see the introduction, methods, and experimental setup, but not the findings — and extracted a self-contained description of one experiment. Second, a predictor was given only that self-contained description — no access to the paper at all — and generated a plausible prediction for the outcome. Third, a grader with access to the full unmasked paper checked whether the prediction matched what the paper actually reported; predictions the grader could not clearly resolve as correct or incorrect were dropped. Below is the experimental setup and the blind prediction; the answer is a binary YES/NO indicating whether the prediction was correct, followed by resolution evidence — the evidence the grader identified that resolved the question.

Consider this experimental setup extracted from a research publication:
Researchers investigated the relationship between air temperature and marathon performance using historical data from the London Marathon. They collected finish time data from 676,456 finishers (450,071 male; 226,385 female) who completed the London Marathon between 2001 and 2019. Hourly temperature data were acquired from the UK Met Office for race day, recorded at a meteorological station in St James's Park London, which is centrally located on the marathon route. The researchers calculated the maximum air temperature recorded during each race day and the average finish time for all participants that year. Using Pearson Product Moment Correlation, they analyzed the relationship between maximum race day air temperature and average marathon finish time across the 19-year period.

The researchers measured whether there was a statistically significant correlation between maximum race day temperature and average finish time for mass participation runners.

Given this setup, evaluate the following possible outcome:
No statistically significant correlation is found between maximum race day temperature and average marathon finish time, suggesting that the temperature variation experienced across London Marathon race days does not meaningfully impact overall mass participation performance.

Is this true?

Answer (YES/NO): NO